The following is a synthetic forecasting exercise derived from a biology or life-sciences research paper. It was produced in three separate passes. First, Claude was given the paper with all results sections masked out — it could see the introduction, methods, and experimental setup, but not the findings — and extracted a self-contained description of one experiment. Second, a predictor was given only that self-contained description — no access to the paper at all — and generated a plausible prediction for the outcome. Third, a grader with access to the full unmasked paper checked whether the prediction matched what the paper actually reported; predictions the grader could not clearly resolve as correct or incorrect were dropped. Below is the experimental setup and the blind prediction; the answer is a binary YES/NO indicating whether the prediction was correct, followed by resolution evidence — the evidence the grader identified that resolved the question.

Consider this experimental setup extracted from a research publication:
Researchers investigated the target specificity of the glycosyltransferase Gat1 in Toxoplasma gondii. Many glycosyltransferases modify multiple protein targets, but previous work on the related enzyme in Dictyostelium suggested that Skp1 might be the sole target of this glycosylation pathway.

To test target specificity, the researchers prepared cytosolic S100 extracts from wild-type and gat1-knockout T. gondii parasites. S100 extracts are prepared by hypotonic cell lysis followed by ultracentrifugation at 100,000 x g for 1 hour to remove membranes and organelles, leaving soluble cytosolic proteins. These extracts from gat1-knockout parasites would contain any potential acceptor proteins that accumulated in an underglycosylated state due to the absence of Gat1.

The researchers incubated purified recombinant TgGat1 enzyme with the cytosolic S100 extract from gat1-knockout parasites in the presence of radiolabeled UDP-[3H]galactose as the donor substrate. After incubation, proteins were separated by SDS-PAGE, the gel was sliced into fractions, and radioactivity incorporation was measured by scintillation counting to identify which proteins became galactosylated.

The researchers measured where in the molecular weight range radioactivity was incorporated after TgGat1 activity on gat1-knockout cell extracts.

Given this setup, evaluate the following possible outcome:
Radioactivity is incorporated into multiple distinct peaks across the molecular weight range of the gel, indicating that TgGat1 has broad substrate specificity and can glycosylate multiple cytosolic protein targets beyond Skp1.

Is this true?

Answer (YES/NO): NO